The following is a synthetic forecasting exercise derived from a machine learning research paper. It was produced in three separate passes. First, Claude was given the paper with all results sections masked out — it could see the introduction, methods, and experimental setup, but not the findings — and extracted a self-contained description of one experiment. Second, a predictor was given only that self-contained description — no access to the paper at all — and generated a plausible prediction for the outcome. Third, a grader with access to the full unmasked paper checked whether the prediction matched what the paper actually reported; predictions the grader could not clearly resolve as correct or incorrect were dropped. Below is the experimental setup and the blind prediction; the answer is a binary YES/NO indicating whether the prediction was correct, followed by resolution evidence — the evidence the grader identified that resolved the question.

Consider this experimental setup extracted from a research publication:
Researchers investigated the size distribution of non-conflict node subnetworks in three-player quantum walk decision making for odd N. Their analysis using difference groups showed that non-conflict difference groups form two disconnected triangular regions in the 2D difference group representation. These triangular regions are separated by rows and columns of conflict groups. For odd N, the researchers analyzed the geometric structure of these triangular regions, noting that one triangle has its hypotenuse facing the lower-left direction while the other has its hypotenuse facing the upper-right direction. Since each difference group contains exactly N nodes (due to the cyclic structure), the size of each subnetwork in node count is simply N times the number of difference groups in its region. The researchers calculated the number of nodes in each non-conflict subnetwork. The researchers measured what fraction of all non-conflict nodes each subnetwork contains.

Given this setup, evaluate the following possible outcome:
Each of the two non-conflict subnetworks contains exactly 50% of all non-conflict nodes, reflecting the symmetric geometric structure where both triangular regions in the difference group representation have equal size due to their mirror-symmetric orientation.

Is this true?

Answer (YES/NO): YES